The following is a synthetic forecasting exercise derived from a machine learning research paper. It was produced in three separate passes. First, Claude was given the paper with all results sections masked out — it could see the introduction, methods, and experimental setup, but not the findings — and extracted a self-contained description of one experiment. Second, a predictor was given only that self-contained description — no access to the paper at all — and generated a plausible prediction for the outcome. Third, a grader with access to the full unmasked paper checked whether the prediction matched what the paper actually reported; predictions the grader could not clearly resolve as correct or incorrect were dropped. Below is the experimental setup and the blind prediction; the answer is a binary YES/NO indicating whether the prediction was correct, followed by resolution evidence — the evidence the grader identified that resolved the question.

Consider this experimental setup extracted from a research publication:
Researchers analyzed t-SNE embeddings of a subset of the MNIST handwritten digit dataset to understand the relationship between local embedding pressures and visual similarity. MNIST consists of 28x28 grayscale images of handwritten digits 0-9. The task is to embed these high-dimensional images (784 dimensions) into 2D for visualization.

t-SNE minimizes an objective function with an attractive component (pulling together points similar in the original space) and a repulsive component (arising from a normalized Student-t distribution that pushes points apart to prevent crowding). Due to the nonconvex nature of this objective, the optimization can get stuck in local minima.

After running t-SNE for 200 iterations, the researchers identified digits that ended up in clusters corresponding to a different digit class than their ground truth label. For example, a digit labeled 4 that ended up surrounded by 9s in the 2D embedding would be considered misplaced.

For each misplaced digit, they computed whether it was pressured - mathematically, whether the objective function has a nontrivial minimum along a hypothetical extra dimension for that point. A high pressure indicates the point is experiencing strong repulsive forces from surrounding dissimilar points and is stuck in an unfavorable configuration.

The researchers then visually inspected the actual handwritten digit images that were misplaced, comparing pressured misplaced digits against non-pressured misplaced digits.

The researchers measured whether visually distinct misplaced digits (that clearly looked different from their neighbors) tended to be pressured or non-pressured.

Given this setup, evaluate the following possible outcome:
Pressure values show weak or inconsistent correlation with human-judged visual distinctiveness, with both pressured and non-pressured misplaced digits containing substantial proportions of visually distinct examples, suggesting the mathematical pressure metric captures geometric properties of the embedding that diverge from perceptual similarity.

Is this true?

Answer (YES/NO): NO